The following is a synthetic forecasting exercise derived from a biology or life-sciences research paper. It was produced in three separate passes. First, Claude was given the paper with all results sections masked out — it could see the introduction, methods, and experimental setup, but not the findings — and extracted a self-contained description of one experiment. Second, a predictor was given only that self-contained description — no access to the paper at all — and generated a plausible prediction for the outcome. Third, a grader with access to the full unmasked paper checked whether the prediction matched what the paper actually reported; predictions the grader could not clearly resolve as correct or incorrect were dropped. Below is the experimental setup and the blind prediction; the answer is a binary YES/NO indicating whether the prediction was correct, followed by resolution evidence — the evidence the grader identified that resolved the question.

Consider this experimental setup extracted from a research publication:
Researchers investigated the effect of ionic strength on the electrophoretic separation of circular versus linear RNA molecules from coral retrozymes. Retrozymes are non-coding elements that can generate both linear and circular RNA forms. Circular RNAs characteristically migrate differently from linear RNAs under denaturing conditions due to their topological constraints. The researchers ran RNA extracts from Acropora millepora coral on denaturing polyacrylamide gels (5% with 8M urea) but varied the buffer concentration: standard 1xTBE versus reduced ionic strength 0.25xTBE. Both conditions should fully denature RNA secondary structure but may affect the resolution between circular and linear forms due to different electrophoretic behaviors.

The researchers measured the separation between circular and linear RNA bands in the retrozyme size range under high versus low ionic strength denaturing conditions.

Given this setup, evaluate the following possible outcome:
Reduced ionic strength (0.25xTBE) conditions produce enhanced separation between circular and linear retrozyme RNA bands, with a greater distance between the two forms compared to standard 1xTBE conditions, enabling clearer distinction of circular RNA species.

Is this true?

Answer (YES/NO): YES